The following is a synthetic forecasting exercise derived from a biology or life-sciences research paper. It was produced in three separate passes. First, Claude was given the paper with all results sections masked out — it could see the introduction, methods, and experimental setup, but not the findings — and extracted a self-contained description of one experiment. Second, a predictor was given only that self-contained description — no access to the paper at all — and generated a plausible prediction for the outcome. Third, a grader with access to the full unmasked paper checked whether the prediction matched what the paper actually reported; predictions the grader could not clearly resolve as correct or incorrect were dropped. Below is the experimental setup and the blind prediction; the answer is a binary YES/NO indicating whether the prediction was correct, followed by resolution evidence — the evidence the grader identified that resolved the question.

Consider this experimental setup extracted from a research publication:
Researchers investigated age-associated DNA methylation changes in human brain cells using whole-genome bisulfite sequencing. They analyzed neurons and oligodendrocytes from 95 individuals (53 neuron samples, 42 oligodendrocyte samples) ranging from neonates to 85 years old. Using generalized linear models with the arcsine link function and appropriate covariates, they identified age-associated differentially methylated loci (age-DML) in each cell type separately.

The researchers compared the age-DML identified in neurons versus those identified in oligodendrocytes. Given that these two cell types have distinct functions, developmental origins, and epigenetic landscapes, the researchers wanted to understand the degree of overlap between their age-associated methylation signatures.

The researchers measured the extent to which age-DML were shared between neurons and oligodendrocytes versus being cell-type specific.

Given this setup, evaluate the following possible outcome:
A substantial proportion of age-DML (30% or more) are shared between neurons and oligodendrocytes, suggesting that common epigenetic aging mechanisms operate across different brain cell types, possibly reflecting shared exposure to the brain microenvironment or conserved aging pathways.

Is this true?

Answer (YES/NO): NO